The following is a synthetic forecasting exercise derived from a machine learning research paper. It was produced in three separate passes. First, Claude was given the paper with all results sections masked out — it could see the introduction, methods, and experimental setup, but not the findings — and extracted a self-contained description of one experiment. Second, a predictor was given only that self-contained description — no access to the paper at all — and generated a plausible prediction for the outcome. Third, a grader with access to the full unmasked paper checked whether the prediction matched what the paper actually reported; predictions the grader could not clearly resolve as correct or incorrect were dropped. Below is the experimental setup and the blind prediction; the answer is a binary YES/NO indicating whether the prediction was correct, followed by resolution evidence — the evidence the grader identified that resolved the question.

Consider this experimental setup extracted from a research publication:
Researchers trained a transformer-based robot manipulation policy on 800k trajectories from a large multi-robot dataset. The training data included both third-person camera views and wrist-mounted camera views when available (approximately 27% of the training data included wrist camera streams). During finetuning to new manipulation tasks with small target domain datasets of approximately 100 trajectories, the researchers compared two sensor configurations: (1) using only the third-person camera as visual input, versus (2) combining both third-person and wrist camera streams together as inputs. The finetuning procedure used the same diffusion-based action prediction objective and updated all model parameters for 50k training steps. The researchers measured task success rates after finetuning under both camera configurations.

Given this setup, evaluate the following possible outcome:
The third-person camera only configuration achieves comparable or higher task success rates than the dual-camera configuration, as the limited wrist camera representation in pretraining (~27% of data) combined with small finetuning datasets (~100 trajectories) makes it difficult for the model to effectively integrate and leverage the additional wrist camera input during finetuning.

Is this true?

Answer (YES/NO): YES